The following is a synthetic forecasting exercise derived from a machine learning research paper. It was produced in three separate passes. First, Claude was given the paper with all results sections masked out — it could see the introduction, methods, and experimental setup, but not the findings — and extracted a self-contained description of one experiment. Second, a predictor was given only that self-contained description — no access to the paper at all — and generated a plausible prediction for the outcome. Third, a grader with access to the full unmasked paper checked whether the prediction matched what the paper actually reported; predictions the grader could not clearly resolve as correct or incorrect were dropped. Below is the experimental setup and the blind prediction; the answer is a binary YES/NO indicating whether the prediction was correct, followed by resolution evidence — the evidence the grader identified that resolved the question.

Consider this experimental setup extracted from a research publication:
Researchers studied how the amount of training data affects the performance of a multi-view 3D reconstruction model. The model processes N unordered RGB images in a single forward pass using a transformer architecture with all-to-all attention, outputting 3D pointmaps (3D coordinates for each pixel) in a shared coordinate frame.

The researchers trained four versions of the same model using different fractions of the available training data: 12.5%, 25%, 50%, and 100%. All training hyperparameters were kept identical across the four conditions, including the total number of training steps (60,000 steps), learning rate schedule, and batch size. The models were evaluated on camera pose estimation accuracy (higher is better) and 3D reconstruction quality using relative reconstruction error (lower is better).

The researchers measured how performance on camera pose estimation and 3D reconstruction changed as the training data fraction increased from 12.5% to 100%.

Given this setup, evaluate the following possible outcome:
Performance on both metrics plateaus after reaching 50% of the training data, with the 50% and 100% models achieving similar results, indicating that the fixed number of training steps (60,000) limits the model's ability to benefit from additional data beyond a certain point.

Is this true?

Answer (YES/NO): NO